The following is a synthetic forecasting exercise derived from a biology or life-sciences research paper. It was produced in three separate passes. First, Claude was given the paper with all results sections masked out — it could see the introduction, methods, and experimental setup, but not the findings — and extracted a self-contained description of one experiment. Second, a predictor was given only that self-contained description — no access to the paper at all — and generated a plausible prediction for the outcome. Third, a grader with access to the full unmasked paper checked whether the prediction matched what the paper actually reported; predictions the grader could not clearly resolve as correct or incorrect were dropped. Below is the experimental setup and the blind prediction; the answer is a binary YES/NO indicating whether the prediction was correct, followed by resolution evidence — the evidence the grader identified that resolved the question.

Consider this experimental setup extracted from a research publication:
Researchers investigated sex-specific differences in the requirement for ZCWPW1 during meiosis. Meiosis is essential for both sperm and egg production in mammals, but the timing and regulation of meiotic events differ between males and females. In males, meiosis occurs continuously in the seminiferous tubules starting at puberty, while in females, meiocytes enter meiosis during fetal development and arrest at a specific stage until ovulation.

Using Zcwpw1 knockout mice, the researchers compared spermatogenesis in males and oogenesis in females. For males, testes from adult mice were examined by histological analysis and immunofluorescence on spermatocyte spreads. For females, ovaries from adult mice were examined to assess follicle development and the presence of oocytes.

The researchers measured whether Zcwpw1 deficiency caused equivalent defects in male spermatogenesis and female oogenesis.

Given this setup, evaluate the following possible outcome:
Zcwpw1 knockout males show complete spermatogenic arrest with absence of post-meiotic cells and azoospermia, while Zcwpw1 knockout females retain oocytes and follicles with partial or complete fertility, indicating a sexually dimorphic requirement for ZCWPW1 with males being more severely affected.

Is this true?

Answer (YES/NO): YES